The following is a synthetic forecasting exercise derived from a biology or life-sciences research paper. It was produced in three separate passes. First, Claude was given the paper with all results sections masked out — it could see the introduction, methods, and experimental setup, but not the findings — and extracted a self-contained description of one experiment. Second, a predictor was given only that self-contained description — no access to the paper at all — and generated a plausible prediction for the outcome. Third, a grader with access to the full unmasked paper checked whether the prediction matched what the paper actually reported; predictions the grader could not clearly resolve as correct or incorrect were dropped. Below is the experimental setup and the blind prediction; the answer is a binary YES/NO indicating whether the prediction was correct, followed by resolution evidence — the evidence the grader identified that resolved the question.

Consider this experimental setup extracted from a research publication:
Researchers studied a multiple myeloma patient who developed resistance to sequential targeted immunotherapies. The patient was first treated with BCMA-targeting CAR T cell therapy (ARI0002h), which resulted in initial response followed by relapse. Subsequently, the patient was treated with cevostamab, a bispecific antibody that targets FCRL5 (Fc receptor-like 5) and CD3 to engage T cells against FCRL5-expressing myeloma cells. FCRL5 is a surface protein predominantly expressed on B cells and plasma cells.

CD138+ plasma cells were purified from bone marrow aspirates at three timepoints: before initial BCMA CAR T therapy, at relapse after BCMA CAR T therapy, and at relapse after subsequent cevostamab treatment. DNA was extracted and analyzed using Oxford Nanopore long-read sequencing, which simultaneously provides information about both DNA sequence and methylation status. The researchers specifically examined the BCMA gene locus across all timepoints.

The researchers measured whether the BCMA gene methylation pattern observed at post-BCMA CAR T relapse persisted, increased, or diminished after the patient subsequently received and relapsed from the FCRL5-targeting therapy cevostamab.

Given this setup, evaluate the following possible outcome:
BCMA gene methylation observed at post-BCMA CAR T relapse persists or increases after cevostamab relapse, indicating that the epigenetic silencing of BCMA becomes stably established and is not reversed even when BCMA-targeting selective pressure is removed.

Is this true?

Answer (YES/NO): YES